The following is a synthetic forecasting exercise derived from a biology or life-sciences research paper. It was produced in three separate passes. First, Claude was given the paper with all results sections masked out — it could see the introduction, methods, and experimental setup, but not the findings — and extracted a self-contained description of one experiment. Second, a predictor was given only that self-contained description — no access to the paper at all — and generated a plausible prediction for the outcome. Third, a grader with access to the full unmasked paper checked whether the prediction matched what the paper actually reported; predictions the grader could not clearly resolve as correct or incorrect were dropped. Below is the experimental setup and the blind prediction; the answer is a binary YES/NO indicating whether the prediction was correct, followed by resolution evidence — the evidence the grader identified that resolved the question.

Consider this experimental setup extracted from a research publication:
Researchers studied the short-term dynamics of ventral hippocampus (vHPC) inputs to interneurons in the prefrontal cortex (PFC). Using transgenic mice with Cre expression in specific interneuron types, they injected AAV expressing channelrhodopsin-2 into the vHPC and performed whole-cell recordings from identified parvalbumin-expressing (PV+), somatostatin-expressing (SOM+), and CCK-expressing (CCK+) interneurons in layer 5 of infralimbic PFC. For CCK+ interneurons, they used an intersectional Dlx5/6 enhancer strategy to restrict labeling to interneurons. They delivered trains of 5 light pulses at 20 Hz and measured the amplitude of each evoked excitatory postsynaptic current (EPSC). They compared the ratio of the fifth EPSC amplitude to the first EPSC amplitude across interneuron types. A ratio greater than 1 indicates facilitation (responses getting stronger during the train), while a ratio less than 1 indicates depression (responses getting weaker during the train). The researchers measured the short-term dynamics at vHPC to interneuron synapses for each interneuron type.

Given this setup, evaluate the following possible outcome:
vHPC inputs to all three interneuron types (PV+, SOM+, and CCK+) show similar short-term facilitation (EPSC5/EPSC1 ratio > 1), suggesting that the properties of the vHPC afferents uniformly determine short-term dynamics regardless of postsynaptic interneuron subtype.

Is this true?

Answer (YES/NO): NO